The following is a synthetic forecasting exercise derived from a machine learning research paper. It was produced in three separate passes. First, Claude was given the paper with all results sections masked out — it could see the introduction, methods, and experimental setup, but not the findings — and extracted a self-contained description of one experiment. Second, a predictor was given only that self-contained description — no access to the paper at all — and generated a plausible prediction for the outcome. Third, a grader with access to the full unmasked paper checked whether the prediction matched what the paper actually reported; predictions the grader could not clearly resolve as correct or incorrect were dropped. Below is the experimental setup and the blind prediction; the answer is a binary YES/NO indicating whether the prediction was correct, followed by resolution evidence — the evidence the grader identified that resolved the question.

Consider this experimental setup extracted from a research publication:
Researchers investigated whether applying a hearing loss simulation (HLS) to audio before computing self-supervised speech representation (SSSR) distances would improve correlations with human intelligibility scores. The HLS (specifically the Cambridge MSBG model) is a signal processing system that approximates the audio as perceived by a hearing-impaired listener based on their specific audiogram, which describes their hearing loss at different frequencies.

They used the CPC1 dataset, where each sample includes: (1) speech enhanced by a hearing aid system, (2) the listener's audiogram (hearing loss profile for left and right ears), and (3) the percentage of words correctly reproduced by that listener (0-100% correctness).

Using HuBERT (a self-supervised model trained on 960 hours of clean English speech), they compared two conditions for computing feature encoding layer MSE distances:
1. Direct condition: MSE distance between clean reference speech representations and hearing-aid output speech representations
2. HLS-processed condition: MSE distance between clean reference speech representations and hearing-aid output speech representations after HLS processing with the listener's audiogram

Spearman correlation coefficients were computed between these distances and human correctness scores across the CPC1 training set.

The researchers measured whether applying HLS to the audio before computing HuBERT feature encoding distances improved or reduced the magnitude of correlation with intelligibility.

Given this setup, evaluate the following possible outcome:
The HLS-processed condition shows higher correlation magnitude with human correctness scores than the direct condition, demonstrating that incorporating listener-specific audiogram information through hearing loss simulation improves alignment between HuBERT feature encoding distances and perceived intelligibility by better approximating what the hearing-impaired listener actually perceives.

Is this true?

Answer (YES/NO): NO